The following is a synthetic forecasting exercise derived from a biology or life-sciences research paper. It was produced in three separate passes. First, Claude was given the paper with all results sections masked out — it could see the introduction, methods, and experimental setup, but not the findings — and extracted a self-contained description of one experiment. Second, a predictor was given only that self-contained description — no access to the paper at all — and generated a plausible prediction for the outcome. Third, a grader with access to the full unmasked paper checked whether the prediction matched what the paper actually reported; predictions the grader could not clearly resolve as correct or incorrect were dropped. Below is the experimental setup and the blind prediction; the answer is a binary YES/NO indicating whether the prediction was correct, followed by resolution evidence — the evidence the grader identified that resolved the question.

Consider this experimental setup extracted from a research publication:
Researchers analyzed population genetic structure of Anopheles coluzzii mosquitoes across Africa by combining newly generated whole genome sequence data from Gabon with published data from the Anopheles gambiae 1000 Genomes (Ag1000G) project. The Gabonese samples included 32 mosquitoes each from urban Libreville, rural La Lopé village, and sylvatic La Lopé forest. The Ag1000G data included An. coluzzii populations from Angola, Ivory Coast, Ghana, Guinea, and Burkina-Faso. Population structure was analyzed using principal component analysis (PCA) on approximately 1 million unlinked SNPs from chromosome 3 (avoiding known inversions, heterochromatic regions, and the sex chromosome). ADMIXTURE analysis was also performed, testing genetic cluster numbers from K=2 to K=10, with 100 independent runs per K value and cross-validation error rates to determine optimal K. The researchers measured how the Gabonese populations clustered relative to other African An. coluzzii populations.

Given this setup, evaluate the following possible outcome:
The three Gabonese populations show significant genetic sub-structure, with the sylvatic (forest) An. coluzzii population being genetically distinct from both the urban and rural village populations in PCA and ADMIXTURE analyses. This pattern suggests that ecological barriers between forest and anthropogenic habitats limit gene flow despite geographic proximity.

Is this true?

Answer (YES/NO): NO